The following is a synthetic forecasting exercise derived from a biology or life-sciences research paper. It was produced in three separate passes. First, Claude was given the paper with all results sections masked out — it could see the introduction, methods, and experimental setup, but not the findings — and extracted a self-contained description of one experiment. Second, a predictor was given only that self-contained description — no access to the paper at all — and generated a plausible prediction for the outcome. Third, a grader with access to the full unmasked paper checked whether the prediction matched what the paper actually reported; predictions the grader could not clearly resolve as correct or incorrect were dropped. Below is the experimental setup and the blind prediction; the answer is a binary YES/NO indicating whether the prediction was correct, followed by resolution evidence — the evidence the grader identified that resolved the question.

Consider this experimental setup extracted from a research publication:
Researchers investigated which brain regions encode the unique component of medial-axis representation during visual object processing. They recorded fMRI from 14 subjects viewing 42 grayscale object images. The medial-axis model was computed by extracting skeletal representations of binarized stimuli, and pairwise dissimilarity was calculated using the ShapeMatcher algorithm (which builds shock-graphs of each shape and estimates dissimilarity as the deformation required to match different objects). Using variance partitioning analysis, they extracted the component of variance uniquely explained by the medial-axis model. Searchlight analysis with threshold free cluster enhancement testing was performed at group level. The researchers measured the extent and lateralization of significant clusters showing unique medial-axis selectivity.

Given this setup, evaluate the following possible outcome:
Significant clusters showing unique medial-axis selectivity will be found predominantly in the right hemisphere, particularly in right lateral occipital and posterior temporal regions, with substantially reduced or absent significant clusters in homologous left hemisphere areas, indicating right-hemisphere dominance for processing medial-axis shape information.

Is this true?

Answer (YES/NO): NO